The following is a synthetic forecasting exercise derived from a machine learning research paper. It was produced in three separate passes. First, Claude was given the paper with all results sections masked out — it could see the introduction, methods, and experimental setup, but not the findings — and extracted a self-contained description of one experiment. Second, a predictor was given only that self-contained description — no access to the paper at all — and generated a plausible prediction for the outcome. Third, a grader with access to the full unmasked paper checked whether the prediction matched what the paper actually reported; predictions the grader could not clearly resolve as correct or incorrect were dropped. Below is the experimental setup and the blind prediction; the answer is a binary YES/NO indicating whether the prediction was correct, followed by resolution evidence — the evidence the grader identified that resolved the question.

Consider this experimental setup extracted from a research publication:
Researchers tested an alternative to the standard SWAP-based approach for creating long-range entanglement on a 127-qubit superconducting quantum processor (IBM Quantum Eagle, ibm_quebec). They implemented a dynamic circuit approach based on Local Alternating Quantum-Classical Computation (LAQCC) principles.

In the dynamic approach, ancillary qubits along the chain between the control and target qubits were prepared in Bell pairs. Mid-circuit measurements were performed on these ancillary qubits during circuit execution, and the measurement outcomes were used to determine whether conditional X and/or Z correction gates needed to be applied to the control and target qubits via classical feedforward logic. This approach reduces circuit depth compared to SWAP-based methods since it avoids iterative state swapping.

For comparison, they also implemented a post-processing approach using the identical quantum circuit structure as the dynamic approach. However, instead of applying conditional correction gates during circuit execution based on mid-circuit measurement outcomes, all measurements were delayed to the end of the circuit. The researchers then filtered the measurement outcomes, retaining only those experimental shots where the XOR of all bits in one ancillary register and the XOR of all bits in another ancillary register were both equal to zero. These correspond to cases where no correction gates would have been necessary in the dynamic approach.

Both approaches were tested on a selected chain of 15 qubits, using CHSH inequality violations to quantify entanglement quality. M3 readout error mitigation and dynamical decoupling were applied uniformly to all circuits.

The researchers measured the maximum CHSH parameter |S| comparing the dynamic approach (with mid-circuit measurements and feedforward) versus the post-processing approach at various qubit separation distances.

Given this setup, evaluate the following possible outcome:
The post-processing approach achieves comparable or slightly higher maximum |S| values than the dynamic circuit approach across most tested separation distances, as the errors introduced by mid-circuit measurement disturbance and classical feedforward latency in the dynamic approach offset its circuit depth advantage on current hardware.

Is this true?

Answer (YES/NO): NO